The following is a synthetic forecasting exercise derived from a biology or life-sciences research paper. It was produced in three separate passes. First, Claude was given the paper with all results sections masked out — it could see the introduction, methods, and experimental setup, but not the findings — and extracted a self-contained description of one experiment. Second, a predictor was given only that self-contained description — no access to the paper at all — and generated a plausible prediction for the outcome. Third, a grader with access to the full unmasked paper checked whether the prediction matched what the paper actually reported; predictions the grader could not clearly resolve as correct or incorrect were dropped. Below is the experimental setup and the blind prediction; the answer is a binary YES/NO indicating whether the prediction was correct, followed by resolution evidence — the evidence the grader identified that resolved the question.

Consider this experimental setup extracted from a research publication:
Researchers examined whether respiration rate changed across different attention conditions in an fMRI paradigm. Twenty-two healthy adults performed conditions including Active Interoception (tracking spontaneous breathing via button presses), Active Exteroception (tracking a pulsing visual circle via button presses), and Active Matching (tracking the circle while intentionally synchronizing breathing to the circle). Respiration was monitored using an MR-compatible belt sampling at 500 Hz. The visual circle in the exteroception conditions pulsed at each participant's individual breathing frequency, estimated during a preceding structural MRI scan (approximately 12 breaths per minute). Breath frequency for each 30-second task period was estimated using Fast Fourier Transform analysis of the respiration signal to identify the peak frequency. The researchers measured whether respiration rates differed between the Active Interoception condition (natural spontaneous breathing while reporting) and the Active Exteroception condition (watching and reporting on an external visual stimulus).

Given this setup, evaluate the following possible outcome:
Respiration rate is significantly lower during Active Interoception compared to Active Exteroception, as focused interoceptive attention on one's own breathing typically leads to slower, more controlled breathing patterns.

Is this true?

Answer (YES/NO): YES